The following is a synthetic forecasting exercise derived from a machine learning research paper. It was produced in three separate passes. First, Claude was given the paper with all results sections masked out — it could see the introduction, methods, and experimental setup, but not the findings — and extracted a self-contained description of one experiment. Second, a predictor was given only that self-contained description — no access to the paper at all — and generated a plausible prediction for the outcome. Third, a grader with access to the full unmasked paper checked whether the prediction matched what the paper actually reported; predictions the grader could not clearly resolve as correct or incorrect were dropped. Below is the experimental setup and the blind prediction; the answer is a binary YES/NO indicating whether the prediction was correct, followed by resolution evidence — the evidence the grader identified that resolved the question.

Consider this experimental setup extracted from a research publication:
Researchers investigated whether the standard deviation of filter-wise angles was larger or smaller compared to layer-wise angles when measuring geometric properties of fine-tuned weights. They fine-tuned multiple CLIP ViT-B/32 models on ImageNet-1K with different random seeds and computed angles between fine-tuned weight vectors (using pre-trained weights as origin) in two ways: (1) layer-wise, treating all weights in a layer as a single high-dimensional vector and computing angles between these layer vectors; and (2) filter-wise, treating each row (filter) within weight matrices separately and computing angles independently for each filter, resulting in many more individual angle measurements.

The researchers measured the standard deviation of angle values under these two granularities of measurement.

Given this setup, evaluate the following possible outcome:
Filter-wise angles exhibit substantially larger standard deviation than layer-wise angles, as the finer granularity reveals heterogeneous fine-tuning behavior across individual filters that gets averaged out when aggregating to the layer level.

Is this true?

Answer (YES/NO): YES